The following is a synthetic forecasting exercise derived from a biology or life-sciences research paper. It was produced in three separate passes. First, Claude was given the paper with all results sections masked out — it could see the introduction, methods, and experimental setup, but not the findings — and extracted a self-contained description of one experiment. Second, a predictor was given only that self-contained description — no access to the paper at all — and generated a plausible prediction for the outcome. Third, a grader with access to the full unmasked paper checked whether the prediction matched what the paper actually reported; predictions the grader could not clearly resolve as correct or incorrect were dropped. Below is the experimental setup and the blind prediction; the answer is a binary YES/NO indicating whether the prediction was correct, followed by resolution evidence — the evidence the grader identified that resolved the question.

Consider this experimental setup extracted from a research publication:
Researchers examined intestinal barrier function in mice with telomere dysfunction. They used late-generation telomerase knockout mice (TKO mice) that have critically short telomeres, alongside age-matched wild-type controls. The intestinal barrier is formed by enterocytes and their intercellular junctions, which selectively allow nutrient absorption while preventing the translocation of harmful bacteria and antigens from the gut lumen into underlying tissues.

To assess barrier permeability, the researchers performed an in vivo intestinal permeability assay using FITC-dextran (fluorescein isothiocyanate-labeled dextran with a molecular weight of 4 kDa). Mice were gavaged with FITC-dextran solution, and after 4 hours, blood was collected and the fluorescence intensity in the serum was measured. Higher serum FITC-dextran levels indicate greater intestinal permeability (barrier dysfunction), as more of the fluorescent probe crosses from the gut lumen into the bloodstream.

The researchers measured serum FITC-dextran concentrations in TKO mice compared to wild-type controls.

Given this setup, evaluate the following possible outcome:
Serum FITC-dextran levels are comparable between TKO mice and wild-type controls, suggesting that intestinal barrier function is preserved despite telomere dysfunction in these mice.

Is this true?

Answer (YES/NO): NO